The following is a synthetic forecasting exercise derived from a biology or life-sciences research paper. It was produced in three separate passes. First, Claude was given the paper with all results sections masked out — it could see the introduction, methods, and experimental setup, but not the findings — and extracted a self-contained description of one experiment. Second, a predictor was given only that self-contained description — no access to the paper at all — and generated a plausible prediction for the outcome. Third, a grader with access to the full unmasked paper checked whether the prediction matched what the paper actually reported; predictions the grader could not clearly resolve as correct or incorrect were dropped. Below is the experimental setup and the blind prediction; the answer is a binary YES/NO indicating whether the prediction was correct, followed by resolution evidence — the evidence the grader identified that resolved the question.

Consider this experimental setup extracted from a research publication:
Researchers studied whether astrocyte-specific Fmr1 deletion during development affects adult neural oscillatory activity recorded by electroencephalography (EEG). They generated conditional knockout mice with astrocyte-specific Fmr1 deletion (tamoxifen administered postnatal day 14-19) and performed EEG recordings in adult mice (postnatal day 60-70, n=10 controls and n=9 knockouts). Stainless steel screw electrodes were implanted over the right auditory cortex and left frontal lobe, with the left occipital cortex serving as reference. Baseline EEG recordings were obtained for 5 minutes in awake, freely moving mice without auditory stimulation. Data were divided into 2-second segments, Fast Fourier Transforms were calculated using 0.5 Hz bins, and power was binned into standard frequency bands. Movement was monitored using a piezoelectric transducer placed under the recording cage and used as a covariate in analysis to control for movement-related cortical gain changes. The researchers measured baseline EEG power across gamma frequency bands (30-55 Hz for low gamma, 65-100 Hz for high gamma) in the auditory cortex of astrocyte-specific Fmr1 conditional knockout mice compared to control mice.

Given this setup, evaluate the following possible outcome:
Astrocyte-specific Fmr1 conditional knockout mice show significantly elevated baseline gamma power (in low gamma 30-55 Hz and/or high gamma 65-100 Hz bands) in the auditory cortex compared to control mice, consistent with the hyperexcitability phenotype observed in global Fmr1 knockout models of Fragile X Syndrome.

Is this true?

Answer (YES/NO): YES